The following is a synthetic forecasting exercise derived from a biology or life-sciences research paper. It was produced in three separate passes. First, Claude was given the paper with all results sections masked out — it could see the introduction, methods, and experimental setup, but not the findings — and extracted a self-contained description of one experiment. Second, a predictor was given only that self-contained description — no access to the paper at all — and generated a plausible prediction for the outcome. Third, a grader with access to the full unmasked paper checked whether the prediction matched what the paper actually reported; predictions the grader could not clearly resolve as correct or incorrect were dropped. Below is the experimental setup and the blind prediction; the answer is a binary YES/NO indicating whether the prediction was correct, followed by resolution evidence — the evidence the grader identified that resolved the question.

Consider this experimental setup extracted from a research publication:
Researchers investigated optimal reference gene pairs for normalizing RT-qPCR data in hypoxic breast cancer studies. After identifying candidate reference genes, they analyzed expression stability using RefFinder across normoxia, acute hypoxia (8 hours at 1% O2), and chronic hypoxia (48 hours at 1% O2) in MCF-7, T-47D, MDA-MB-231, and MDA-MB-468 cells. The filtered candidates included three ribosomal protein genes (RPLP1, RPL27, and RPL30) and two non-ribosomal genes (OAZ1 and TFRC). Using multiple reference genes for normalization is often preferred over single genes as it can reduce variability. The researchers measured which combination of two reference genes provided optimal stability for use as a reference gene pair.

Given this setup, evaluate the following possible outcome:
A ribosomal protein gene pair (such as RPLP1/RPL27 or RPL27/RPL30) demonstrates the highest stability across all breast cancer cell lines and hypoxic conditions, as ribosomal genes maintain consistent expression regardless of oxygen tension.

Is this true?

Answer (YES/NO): YES